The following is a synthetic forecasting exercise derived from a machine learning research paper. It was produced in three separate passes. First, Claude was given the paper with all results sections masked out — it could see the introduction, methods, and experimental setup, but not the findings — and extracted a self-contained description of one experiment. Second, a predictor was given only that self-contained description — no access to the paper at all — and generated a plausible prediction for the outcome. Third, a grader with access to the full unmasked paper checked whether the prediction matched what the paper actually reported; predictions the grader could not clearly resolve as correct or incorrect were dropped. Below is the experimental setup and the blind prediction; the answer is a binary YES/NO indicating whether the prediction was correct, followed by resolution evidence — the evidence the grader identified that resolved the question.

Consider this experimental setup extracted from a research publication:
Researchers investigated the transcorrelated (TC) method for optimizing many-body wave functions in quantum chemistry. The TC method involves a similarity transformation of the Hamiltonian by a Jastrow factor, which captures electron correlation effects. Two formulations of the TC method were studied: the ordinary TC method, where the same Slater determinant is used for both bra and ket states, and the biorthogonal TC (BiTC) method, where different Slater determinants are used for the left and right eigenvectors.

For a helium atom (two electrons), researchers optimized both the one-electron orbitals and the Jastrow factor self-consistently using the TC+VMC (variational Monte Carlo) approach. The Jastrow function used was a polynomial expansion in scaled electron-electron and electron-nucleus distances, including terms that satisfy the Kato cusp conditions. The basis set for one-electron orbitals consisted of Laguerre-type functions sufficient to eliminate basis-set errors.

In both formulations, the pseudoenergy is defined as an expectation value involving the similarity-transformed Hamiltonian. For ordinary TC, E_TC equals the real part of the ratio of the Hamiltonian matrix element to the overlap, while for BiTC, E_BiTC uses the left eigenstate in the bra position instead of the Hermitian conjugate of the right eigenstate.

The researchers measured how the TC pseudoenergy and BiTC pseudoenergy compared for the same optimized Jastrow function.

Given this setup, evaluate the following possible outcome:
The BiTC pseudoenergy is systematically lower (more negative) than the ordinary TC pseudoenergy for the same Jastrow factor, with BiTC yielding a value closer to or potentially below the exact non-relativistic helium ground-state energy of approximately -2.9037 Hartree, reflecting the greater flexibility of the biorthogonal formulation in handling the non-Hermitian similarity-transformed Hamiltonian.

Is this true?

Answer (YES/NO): NO